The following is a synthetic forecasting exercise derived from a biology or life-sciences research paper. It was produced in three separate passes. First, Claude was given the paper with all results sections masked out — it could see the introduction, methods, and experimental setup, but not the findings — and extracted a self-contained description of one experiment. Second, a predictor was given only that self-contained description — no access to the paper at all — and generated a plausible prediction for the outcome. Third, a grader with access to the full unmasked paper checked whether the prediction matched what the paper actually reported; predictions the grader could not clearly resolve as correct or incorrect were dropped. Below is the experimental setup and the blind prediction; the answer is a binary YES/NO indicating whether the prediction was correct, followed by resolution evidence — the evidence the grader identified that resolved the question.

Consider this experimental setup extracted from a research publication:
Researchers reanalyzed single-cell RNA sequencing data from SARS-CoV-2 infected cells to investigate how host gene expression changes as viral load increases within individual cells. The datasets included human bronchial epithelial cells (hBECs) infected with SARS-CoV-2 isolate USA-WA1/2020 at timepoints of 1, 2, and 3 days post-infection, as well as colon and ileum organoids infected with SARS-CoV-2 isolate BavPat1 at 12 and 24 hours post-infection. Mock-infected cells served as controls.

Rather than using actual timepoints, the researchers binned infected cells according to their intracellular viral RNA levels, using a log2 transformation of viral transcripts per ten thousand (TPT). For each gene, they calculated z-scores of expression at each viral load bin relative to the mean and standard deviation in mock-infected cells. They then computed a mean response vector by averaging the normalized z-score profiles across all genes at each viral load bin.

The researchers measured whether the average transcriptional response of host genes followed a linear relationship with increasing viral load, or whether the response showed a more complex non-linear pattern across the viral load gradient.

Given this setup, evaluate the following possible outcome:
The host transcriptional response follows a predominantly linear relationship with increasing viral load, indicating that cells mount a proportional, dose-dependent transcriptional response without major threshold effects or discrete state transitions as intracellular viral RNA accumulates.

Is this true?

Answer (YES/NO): NO